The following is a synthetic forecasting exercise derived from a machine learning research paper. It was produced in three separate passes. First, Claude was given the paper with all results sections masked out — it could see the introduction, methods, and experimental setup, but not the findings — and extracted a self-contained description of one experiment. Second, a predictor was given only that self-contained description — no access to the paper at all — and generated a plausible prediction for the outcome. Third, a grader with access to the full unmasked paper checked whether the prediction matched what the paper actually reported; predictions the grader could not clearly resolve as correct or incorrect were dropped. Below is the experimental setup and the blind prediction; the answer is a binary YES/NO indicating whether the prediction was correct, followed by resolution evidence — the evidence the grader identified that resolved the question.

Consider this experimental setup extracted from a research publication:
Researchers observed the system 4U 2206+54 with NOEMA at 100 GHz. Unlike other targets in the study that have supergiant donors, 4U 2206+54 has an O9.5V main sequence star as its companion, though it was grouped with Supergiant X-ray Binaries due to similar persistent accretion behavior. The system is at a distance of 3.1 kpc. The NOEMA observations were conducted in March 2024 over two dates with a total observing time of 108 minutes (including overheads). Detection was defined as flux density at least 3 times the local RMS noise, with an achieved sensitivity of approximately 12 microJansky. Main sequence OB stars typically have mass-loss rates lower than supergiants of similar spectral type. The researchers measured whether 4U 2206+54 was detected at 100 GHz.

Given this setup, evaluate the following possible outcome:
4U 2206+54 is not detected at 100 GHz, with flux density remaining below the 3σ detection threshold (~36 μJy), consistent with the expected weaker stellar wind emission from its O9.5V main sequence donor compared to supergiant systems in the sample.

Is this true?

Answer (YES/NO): YES